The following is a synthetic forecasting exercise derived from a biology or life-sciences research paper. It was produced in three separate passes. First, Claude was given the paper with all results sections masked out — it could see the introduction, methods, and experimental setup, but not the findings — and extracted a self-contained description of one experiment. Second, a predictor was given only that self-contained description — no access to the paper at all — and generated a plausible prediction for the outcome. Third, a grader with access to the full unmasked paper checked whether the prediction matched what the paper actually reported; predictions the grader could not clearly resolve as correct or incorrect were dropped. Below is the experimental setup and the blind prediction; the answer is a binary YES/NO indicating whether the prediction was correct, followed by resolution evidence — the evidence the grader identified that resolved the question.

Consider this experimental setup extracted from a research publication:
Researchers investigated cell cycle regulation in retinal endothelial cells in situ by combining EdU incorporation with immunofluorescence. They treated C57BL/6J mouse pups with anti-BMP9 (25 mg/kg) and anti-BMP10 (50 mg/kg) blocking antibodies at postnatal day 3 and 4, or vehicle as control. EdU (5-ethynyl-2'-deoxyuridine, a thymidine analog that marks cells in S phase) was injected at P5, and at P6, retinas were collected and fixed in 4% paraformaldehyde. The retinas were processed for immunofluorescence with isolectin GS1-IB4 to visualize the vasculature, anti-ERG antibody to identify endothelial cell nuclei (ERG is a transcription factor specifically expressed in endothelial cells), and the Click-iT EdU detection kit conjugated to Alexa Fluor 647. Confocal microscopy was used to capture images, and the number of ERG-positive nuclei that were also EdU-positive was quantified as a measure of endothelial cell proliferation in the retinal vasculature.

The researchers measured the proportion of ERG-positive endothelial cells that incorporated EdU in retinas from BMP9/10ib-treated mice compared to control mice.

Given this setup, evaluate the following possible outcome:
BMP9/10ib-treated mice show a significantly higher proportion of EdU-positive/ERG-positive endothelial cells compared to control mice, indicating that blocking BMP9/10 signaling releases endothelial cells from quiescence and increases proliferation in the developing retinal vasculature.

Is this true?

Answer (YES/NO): YES